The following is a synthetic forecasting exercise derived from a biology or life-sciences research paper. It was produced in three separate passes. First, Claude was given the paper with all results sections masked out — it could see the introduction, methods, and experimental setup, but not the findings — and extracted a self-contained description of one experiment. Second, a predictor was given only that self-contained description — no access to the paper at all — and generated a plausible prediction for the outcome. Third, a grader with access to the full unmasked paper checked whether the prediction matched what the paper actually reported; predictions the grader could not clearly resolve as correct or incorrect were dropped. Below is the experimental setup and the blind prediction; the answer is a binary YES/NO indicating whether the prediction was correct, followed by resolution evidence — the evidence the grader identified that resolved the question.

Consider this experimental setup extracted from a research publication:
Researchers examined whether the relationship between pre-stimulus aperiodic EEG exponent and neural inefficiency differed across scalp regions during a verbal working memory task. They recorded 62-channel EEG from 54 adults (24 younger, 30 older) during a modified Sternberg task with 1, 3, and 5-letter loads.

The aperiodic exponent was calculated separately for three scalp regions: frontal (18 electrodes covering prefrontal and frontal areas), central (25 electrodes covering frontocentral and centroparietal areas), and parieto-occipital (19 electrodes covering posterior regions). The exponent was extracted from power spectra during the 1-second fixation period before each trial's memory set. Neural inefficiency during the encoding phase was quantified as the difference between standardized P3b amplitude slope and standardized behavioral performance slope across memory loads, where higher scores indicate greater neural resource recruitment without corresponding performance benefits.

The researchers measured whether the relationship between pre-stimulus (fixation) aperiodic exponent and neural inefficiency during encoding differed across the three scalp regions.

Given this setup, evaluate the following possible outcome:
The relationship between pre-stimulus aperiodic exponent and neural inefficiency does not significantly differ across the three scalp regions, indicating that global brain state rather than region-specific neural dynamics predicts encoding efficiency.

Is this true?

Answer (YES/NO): NO